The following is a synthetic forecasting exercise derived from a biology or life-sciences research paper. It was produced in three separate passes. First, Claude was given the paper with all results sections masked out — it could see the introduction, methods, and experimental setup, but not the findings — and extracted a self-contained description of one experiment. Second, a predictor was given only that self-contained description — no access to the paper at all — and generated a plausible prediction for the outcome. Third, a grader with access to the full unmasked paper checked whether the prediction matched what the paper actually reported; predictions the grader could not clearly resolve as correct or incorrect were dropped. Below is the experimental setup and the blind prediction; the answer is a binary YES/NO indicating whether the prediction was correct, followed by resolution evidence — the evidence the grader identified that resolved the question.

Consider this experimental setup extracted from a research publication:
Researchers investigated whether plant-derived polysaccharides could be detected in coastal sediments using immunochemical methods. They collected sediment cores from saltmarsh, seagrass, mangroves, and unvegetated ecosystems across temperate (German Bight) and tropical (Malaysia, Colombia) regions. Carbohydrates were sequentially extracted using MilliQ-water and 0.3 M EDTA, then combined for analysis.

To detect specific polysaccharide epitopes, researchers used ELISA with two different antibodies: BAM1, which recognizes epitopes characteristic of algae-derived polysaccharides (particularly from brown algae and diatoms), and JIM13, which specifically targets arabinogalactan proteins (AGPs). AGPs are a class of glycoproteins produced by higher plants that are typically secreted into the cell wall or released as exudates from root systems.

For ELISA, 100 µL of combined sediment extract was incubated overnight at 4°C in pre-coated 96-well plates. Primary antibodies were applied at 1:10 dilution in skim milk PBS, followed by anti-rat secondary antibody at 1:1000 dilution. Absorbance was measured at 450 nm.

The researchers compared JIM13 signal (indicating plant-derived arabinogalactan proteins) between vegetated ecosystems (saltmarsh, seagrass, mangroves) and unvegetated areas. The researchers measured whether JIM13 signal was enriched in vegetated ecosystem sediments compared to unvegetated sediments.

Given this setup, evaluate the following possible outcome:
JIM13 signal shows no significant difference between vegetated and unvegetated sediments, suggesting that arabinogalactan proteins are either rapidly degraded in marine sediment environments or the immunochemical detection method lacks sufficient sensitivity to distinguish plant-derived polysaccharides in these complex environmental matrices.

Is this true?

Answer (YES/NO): NO